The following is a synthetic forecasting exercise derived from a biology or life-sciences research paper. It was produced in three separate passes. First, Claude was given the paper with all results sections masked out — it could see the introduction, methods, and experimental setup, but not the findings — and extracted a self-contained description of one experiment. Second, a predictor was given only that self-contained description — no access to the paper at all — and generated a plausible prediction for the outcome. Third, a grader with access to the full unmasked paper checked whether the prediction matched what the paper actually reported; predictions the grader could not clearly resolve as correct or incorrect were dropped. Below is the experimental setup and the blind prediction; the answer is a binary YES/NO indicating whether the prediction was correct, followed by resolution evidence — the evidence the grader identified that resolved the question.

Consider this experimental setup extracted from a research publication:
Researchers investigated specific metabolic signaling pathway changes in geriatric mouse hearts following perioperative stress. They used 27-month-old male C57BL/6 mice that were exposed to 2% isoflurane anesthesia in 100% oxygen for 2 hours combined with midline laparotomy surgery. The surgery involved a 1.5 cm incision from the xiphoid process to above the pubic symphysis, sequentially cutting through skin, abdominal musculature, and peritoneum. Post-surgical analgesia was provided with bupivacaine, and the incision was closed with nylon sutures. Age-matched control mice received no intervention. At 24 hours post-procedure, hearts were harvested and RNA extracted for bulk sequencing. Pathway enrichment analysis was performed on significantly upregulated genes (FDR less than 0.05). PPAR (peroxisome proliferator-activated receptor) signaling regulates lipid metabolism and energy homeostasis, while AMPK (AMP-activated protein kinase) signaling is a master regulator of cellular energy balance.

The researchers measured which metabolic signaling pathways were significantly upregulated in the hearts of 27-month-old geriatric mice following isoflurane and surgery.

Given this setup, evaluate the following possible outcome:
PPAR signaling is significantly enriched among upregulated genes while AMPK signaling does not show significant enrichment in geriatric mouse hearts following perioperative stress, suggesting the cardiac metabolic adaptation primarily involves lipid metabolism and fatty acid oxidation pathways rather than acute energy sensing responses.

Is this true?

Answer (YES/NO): NO